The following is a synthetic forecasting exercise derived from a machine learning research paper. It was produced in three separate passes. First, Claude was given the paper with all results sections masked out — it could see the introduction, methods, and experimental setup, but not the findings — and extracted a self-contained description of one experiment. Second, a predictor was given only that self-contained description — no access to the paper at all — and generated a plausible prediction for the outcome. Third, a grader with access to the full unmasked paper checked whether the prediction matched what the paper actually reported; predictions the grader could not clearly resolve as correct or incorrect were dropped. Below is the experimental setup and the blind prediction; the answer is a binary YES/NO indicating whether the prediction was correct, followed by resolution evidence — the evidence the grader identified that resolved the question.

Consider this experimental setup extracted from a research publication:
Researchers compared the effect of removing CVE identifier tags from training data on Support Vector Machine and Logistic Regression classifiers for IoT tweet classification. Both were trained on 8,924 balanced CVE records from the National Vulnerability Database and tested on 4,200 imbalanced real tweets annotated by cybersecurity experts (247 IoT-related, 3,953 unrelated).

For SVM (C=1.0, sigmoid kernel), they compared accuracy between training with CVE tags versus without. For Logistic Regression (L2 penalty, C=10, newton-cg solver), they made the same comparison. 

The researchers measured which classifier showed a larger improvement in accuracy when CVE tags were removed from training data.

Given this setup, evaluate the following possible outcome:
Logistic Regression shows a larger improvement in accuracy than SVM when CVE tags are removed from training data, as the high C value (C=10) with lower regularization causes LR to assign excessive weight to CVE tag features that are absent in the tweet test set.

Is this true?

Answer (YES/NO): YES